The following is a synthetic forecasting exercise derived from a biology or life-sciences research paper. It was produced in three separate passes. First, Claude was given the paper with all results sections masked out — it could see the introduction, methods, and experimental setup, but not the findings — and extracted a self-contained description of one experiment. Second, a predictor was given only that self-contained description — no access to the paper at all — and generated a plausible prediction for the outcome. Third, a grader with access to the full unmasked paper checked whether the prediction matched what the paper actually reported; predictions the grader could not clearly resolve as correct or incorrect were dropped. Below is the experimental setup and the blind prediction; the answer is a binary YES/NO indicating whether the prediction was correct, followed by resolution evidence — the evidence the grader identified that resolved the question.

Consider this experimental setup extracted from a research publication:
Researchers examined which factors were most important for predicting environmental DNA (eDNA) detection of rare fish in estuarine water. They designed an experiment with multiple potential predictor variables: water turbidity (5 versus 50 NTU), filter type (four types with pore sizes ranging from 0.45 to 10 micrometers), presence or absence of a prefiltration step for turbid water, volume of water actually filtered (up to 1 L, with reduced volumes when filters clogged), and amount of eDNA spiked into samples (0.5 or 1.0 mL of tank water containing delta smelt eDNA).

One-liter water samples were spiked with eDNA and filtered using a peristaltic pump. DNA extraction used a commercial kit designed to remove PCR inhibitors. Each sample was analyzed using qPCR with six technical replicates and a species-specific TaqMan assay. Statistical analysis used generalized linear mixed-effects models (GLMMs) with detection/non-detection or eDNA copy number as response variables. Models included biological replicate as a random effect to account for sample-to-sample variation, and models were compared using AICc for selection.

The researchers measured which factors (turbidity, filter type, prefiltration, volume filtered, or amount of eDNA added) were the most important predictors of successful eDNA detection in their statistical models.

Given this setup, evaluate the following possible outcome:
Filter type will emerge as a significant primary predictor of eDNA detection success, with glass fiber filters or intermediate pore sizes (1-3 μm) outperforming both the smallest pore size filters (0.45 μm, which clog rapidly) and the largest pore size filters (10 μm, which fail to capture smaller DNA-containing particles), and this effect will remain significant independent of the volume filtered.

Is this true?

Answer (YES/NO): NO